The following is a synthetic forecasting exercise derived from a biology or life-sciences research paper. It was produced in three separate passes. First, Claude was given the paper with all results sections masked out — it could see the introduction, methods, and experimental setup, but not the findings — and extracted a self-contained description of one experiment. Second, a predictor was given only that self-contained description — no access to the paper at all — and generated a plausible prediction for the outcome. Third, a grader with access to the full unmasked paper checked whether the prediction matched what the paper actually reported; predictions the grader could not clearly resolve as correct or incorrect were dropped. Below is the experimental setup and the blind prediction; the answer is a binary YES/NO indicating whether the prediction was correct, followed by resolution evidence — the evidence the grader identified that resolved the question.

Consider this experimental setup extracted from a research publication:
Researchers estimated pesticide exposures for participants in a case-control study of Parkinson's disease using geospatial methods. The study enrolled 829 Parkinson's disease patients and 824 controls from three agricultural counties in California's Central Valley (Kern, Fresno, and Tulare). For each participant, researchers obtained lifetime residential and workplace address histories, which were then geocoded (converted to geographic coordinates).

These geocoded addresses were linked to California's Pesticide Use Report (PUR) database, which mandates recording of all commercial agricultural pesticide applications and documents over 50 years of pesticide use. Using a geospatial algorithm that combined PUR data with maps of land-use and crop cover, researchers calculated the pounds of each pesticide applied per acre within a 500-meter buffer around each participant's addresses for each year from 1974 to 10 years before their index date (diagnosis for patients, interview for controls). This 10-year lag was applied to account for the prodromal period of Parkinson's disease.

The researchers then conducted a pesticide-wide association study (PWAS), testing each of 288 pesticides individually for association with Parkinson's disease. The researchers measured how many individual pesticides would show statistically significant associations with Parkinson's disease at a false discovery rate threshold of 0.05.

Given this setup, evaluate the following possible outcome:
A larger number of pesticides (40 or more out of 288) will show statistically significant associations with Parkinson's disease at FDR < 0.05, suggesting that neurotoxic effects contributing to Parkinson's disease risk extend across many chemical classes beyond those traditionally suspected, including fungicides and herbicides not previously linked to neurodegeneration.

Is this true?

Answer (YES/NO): YES